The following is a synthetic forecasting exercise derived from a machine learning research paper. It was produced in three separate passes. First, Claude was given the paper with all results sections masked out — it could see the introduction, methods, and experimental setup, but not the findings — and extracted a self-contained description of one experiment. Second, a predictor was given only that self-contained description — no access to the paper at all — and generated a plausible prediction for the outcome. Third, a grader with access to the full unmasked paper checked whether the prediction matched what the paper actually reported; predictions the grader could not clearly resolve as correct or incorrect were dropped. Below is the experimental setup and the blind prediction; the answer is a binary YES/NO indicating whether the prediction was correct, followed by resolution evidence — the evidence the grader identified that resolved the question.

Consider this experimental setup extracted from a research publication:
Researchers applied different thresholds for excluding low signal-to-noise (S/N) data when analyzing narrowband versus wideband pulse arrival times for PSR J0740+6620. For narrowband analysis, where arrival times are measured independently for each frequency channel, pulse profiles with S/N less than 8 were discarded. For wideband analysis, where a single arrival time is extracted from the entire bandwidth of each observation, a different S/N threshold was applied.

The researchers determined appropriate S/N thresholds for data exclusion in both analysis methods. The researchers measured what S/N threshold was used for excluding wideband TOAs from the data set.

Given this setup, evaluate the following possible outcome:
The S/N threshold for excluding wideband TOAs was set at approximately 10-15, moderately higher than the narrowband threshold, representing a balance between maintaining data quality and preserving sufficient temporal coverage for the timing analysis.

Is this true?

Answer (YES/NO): NO